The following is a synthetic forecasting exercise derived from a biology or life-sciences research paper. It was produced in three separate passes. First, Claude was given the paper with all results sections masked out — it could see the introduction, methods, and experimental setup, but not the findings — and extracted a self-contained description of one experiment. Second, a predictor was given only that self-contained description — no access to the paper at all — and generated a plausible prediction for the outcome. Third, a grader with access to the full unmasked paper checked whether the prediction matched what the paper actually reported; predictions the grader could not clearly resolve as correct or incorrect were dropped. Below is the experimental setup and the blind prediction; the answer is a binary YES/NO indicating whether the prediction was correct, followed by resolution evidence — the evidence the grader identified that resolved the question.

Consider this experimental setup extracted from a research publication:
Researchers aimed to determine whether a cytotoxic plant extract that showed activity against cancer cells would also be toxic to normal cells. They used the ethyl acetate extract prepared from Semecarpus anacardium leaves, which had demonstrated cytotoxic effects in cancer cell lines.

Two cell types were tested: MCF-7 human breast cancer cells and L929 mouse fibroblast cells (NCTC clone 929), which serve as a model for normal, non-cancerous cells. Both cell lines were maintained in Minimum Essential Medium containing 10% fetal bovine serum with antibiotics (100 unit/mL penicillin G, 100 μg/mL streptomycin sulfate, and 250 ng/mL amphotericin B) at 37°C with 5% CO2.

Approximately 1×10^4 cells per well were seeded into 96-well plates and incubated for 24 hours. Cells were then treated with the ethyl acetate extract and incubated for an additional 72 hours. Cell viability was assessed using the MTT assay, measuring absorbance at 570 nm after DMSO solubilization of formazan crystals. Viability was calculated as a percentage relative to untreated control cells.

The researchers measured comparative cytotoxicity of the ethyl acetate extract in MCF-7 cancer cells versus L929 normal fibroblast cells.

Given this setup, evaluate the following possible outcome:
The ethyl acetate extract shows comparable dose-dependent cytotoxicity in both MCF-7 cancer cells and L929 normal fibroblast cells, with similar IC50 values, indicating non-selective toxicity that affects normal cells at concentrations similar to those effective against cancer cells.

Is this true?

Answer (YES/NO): NO